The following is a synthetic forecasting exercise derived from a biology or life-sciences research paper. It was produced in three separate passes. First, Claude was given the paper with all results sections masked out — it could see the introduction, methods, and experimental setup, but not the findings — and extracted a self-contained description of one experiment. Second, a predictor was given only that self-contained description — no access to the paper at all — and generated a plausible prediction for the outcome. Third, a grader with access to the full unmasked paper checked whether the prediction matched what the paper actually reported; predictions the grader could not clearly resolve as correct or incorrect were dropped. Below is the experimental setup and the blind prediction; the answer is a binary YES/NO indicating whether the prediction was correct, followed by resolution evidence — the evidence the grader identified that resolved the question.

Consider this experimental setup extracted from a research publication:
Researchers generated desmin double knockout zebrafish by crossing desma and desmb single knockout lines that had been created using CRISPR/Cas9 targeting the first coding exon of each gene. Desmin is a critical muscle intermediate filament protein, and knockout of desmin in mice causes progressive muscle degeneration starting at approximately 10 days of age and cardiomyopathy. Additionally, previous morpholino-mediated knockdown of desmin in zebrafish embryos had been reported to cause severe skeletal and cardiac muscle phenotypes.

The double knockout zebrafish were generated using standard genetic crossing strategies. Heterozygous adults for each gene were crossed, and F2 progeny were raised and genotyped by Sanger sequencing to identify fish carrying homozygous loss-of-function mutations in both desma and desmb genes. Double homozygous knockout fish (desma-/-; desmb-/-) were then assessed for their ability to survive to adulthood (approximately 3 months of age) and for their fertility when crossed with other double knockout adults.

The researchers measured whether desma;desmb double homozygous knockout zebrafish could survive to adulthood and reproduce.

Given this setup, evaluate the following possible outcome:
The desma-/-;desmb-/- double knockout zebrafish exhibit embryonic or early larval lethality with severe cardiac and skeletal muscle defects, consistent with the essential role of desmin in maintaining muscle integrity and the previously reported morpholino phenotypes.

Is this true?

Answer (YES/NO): NO